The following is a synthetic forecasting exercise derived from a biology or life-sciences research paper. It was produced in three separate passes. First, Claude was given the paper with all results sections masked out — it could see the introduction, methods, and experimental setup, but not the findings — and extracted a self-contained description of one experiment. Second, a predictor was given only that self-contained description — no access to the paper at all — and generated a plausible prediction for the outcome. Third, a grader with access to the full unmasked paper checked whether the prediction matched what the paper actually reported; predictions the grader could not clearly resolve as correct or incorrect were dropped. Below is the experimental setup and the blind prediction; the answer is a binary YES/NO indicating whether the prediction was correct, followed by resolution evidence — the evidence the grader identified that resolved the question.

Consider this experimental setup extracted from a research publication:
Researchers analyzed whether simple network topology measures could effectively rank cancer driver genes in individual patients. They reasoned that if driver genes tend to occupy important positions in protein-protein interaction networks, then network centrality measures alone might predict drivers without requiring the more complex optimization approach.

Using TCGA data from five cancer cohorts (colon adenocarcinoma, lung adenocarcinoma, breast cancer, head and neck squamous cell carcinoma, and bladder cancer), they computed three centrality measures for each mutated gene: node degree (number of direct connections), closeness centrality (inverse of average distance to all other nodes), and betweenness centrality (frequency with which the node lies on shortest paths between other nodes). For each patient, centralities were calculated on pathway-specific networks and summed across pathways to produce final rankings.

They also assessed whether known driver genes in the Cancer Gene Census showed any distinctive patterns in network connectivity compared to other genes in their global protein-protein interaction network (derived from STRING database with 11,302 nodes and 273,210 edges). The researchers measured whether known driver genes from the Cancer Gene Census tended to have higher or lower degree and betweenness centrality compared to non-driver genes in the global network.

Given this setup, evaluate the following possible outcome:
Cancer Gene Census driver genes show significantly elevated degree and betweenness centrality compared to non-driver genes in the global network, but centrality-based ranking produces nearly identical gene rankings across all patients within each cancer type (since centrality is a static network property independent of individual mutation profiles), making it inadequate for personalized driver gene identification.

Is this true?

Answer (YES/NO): NO